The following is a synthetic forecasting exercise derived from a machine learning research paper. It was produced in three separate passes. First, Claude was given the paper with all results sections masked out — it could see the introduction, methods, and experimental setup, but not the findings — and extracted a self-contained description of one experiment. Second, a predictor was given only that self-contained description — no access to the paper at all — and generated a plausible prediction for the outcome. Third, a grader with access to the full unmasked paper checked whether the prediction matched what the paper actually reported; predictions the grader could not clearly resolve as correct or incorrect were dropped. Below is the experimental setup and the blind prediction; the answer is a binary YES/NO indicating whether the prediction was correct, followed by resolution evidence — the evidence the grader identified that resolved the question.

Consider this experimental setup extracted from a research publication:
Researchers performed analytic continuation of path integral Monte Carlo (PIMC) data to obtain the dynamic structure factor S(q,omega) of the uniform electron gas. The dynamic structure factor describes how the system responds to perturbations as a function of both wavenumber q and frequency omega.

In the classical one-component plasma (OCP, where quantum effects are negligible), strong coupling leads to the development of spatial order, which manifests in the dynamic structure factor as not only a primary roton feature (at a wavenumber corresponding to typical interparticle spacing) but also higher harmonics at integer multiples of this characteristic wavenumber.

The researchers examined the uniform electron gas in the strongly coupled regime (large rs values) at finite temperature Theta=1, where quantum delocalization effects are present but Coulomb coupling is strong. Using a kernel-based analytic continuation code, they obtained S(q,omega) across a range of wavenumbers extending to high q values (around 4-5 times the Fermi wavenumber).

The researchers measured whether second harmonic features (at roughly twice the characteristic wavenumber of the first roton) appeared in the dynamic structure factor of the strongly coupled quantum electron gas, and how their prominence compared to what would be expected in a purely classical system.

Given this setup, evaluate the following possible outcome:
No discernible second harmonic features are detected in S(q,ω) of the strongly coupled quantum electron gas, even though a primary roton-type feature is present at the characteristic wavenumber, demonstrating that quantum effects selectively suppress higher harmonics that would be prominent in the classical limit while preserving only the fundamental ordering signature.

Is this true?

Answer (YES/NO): NO